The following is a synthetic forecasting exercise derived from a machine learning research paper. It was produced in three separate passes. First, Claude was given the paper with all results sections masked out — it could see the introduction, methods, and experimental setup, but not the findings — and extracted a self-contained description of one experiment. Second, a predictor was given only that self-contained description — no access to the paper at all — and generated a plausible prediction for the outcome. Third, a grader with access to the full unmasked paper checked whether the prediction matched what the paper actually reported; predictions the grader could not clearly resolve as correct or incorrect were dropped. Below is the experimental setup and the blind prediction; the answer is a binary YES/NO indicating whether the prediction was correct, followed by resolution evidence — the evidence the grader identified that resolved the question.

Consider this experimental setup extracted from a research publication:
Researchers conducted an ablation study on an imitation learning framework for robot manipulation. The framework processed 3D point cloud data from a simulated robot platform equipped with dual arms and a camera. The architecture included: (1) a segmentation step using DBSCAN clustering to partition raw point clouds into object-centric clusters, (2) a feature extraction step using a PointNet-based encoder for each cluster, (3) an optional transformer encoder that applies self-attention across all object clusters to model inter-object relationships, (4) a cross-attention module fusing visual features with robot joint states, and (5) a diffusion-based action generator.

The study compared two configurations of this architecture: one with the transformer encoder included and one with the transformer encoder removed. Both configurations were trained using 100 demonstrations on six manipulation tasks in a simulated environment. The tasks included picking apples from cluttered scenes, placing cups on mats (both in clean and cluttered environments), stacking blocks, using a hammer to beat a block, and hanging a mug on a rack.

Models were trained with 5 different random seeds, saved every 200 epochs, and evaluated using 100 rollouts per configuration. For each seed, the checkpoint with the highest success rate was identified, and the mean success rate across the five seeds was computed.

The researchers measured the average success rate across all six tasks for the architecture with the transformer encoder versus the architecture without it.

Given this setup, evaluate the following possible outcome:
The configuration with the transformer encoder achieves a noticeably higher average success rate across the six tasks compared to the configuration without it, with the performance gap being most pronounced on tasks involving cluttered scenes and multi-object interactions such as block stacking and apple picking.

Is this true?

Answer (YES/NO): NO